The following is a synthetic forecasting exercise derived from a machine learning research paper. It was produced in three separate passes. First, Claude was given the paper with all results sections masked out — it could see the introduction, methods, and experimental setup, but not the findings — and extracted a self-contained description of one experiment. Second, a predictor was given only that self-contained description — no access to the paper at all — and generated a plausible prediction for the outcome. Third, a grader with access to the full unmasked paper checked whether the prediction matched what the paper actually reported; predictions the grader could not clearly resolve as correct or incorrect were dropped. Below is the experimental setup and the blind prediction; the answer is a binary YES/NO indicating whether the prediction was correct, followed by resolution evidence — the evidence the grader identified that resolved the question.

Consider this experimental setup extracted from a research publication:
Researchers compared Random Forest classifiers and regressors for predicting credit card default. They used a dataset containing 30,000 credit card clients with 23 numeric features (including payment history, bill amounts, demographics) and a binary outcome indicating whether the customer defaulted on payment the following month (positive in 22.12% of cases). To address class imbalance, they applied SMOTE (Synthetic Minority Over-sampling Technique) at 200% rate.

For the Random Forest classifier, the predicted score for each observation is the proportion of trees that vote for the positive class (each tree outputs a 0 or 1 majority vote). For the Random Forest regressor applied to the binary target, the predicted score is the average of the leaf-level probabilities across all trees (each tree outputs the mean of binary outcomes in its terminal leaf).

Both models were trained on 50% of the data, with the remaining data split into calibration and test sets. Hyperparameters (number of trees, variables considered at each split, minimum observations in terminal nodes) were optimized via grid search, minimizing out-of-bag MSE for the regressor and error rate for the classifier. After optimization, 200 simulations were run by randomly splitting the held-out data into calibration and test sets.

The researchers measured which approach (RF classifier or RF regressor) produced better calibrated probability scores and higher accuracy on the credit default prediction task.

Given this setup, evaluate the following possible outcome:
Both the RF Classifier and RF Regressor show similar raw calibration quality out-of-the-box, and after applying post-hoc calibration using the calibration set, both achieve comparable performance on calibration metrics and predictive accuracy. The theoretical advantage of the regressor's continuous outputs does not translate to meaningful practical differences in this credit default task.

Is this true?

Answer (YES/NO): NO